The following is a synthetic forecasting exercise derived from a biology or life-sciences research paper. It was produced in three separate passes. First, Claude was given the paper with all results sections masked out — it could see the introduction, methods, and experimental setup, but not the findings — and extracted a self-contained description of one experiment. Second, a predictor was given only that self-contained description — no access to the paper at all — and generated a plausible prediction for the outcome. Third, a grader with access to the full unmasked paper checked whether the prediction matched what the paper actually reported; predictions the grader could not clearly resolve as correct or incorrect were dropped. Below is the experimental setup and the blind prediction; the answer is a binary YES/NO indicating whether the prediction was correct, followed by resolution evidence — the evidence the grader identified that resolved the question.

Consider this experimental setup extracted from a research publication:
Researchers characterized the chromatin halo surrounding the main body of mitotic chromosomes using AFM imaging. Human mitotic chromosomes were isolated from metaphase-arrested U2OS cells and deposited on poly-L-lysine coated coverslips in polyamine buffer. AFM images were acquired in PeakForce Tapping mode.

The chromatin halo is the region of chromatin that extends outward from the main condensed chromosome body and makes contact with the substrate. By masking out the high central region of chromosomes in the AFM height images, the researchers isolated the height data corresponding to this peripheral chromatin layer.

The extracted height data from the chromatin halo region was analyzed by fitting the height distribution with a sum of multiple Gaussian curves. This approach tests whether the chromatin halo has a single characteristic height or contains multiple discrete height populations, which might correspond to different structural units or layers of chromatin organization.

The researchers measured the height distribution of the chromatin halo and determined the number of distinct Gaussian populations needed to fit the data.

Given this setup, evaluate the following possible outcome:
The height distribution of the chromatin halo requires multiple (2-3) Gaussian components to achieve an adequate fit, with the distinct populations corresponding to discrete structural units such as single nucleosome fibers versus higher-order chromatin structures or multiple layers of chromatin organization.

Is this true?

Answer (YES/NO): NO